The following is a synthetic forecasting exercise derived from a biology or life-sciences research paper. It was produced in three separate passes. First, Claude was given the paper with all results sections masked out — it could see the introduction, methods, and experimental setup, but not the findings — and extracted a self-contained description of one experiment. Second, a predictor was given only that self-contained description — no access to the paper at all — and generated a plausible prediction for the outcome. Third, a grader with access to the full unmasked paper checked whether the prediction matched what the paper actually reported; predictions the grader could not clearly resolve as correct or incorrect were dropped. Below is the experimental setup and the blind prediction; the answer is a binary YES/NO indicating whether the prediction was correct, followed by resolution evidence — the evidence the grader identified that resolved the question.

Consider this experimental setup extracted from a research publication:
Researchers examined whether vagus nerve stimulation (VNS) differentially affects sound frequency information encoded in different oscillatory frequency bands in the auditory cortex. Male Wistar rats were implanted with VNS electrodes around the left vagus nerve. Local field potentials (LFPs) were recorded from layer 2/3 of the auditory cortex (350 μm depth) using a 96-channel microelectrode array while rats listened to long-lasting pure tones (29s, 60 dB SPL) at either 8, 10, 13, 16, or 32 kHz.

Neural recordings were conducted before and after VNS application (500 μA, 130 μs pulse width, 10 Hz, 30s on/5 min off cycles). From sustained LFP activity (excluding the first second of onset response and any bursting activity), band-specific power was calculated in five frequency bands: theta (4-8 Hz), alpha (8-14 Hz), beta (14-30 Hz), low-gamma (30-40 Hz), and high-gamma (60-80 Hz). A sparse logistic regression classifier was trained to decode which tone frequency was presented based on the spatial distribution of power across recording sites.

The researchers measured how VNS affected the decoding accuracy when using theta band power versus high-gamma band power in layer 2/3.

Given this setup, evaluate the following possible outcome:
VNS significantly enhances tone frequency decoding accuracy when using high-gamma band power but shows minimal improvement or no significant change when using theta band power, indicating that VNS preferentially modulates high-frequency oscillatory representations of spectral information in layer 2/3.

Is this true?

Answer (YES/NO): NO